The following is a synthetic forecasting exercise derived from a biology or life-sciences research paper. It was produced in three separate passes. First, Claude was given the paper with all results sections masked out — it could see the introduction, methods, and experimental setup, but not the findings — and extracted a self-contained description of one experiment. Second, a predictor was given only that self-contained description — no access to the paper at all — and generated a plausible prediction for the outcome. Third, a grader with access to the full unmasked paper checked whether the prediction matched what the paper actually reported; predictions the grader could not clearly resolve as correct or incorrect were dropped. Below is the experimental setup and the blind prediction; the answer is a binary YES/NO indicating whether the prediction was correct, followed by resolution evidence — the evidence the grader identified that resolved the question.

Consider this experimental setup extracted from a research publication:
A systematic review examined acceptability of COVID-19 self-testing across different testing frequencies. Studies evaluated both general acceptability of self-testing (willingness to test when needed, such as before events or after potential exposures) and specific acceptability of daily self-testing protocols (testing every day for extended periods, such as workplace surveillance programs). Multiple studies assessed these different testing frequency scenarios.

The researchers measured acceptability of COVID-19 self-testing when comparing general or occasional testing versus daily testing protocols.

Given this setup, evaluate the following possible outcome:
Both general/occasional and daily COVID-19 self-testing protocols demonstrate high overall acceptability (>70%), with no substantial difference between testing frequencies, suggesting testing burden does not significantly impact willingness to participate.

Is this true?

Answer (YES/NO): NO